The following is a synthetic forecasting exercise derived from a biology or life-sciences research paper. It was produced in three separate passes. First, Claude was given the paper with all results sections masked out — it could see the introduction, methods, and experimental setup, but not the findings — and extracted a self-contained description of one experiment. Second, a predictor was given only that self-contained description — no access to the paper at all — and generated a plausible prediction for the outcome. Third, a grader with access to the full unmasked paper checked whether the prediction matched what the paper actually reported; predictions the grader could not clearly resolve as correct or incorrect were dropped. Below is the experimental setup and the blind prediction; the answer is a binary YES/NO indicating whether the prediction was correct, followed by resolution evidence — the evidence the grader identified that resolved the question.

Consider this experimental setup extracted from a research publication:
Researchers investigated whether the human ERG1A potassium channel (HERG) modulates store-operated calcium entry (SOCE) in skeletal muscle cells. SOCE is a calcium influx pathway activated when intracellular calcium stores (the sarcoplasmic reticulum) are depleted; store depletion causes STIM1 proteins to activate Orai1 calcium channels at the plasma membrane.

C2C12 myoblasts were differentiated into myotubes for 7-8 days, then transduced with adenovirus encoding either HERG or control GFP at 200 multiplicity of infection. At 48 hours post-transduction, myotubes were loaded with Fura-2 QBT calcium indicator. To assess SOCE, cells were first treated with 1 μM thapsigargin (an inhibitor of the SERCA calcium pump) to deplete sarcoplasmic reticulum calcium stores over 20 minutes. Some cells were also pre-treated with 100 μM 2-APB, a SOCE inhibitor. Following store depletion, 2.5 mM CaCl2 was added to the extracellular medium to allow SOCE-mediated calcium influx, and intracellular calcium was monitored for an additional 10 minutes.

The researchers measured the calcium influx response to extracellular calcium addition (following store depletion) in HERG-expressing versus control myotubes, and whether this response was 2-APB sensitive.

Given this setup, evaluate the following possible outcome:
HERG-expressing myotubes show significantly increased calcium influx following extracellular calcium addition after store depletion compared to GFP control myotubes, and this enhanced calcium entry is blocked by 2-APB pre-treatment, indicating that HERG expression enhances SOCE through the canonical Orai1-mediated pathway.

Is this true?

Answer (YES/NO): YES